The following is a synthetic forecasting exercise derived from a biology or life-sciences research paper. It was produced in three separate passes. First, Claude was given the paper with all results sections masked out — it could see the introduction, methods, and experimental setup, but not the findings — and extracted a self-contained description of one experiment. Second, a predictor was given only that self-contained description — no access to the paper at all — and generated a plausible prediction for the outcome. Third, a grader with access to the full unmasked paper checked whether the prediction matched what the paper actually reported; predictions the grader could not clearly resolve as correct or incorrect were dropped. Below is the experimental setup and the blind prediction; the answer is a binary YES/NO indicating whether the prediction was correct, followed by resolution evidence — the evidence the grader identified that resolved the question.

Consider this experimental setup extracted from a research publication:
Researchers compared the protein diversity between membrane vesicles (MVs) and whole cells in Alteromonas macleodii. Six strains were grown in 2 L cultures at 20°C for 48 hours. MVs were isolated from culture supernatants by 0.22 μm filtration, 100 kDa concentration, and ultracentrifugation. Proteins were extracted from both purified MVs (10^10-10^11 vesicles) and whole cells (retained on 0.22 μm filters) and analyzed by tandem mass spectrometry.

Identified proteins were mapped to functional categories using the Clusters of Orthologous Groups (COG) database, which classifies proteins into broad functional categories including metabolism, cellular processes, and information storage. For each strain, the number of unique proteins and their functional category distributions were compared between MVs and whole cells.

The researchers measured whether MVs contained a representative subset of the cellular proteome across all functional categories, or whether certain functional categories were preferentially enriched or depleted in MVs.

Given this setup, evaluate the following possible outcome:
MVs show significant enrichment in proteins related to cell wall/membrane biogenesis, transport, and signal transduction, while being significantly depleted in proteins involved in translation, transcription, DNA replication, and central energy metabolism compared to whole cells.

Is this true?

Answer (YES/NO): NO